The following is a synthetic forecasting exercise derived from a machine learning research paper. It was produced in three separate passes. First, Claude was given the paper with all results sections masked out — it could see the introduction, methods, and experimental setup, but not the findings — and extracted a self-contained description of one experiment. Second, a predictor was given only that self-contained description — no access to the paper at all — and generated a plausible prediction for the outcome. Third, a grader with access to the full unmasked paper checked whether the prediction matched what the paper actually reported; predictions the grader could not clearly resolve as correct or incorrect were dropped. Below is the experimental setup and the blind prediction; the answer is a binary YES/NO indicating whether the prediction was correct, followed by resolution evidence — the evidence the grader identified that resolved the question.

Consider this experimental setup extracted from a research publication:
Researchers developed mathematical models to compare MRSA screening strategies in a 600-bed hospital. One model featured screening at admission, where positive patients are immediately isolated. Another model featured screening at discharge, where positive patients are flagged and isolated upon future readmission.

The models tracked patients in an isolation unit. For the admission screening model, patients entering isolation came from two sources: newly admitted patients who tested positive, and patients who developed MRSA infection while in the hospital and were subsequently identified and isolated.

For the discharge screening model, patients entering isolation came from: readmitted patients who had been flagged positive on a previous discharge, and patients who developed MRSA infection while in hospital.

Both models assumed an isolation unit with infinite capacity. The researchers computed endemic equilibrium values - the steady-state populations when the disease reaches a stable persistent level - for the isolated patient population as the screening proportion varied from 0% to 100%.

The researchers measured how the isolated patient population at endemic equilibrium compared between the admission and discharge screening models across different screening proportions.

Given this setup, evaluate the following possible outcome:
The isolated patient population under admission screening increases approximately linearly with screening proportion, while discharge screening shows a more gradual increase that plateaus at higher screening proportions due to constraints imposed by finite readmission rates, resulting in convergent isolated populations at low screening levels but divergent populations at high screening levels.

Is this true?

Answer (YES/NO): NO